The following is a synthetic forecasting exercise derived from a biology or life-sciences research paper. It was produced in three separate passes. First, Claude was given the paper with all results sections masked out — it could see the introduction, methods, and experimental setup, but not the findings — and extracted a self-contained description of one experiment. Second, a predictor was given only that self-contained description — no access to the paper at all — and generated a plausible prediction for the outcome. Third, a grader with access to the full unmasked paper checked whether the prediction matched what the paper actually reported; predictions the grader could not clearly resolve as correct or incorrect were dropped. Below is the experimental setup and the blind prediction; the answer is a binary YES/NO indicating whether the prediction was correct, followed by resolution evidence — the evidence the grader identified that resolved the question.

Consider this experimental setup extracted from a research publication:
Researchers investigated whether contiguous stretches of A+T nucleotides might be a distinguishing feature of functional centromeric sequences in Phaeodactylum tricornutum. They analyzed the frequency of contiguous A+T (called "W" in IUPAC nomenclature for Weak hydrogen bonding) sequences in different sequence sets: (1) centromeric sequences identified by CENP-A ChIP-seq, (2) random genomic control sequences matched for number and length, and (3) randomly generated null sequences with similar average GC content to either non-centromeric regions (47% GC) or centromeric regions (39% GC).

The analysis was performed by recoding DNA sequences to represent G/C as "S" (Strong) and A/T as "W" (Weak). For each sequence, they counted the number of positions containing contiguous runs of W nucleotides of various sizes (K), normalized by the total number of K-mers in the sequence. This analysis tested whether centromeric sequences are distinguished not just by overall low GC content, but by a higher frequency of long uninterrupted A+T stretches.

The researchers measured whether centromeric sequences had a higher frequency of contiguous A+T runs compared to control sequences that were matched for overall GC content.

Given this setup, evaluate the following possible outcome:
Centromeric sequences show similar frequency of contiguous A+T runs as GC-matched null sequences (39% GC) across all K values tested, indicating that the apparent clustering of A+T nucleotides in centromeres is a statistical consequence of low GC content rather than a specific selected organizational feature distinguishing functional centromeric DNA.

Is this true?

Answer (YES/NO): NO